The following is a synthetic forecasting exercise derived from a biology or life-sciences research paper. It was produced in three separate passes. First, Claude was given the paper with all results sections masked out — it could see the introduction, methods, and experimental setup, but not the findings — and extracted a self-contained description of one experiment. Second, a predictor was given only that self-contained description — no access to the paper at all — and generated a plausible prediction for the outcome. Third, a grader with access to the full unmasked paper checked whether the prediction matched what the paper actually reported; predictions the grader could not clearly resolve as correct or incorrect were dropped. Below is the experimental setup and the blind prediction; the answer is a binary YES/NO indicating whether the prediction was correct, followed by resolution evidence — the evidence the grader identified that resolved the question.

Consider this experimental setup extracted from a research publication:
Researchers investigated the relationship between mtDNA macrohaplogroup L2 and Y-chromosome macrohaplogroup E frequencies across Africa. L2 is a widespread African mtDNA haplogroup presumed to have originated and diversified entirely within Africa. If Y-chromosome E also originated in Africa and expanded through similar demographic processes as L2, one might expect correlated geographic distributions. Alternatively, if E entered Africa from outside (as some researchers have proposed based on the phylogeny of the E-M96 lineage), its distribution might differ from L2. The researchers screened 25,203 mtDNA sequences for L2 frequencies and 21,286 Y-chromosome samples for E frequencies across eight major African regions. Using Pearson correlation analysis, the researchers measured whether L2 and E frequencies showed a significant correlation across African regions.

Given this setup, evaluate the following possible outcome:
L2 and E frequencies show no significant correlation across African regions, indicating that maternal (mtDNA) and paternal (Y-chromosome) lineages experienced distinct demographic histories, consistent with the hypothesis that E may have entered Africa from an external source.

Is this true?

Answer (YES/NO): NO